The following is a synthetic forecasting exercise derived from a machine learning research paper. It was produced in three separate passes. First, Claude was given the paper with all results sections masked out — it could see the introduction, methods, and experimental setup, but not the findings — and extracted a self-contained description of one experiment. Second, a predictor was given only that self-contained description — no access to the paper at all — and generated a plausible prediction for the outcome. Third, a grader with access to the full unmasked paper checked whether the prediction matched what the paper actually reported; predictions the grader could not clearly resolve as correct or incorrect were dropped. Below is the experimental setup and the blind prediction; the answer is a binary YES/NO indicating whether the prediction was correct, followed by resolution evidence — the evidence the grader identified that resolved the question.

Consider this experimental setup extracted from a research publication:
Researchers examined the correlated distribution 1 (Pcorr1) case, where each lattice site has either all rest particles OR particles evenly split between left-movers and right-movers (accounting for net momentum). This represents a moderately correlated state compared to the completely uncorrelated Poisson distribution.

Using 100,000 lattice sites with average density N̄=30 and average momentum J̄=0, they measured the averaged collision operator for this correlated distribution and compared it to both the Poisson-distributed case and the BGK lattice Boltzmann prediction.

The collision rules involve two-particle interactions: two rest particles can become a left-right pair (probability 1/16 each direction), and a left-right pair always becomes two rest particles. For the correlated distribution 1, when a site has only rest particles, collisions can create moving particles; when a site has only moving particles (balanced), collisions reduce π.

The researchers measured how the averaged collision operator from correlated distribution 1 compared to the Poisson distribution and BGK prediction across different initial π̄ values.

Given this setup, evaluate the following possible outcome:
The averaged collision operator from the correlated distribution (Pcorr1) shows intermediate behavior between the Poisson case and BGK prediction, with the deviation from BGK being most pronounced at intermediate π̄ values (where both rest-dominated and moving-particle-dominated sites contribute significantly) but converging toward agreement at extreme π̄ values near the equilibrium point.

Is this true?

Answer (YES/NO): NO